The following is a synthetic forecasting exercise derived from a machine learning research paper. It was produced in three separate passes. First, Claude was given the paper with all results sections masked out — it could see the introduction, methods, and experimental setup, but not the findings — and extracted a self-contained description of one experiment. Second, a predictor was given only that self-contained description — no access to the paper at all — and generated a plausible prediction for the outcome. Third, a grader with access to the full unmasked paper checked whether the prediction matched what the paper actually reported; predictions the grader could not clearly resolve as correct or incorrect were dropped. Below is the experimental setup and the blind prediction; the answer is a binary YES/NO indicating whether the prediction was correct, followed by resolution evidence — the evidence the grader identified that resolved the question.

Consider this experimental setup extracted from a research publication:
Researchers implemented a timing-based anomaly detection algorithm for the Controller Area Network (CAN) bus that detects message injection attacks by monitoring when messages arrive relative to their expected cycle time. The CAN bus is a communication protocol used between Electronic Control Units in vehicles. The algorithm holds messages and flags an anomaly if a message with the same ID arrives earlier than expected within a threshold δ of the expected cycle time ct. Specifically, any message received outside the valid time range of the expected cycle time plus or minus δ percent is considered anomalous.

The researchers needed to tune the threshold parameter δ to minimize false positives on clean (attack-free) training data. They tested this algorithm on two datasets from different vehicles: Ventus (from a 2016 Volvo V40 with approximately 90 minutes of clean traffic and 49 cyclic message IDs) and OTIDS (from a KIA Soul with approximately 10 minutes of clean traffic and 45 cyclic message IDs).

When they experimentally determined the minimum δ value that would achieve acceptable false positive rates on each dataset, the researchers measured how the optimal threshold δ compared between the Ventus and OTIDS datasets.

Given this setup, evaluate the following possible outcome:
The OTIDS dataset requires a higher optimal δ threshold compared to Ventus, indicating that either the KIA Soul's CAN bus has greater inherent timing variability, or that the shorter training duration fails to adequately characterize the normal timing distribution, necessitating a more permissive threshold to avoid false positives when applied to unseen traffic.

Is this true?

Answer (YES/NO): YES